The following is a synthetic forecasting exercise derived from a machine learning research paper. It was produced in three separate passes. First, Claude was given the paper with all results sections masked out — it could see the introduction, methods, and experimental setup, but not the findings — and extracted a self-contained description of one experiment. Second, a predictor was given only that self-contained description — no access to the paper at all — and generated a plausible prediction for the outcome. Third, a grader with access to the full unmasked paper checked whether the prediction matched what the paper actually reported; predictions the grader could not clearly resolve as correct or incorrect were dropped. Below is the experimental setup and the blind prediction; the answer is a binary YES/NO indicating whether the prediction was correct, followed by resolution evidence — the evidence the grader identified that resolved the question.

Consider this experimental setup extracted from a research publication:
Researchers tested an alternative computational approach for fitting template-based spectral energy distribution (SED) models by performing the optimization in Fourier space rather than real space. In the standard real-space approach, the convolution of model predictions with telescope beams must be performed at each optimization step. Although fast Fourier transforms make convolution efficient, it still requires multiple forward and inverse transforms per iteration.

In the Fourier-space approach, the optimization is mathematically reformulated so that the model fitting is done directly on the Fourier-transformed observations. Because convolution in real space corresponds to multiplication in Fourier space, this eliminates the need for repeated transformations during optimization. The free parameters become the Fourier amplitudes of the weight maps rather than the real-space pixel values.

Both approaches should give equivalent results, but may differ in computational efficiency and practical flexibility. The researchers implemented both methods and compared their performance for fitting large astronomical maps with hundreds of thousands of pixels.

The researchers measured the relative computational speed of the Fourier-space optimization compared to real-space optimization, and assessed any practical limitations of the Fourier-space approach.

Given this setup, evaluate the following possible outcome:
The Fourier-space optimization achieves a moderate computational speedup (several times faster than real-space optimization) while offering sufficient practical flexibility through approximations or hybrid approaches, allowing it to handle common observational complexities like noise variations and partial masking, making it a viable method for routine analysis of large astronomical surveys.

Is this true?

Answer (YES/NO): NO